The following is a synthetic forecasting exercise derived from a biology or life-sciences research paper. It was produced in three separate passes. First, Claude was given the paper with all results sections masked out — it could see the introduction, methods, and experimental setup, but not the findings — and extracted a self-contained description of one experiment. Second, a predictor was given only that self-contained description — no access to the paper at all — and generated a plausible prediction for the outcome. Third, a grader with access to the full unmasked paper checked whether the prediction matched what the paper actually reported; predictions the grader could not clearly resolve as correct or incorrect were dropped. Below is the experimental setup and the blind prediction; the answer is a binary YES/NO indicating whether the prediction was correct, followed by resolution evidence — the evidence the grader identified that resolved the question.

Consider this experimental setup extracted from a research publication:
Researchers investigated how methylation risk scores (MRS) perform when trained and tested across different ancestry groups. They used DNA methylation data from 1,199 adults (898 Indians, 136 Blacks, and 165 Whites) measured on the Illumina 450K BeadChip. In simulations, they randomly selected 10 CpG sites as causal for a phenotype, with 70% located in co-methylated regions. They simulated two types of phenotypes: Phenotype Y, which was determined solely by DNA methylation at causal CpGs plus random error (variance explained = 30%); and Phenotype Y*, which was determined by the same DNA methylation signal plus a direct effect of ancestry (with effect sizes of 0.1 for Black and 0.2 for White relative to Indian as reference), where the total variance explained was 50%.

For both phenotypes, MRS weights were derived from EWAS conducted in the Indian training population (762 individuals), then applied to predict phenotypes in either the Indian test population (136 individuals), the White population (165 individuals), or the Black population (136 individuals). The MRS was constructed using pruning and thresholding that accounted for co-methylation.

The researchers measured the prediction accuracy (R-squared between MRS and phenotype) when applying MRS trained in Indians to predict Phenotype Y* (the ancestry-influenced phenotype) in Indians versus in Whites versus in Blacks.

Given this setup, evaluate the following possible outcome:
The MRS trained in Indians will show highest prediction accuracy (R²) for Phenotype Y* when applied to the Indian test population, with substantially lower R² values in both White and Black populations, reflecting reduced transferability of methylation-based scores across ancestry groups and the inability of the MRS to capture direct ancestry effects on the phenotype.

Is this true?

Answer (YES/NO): NO